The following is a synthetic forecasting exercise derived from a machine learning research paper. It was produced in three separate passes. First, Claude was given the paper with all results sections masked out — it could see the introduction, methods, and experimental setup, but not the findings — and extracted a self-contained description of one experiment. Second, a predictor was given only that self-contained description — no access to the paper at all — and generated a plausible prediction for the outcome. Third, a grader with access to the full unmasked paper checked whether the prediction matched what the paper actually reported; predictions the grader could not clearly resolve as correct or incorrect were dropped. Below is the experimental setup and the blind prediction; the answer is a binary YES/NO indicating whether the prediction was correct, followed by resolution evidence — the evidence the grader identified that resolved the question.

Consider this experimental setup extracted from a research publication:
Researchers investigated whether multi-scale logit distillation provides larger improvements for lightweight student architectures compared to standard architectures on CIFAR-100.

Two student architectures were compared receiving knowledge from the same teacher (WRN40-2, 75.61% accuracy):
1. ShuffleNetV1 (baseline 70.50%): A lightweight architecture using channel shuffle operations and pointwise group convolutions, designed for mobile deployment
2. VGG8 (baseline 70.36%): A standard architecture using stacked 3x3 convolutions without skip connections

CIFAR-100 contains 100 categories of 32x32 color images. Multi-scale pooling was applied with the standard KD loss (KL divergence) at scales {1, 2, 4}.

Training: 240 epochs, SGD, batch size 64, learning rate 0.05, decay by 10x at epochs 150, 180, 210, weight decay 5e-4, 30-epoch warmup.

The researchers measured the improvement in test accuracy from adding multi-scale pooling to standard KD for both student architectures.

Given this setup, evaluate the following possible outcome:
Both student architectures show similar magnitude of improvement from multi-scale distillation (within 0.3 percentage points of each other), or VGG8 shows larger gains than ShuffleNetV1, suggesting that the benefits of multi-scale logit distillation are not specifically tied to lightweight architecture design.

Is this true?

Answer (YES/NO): NO